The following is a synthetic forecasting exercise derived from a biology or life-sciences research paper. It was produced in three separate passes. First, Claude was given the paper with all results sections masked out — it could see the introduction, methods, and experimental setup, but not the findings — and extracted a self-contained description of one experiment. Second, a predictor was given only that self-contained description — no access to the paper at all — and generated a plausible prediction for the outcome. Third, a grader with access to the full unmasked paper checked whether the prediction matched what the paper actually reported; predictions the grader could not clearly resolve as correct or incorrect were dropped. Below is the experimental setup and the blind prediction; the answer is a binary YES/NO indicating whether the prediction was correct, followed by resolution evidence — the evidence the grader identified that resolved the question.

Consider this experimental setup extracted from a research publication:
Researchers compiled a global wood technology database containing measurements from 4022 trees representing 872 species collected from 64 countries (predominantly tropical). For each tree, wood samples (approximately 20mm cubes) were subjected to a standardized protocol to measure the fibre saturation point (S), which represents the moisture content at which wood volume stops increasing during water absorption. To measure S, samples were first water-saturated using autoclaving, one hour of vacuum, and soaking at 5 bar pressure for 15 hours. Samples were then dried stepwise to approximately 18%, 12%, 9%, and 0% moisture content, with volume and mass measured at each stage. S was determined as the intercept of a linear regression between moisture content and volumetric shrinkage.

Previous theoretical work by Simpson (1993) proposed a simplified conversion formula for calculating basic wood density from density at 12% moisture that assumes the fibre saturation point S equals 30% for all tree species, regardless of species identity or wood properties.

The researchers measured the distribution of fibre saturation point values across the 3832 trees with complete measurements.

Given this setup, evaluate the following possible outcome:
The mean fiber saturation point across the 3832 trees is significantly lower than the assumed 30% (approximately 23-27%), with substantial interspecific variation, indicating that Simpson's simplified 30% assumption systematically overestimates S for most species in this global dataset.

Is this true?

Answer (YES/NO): NO